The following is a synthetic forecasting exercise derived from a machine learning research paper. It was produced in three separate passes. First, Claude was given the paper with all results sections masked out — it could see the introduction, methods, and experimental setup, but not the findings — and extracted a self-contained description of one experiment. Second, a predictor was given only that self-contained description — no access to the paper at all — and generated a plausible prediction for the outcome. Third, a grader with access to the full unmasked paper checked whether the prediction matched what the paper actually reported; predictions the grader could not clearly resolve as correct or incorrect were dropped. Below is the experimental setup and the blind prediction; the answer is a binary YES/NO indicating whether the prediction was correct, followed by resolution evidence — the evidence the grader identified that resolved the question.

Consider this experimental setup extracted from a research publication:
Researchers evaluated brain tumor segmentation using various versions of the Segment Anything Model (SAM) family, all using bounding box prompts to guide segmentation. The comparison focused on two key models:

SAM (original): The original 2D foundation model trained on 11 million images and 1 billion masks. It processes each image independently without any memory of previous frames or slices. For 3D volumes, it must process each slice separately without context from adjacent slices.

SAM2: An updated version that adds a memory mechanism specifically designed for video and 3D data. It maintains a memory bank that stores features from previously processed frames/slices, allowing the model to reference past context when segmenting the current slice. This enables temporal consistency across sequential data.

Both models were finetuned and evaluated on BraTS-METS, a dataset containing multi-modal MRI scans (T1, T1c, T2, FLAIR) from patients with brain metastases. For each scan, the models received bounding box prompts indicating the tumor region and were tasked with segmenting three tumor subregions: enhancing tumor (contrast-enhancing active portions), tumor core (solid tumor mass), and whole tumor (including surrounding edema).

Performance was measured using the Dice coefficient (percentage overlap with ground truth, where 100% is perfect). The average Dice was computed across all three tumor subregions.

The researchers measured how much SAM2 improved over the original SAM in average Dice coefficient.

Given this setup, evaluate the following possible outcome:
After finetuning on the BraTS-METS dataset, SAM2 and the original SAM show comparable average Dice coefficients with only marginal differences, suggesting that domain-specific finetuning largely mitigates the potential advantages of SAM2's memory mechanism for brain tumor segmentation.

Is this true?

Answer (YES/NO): NO